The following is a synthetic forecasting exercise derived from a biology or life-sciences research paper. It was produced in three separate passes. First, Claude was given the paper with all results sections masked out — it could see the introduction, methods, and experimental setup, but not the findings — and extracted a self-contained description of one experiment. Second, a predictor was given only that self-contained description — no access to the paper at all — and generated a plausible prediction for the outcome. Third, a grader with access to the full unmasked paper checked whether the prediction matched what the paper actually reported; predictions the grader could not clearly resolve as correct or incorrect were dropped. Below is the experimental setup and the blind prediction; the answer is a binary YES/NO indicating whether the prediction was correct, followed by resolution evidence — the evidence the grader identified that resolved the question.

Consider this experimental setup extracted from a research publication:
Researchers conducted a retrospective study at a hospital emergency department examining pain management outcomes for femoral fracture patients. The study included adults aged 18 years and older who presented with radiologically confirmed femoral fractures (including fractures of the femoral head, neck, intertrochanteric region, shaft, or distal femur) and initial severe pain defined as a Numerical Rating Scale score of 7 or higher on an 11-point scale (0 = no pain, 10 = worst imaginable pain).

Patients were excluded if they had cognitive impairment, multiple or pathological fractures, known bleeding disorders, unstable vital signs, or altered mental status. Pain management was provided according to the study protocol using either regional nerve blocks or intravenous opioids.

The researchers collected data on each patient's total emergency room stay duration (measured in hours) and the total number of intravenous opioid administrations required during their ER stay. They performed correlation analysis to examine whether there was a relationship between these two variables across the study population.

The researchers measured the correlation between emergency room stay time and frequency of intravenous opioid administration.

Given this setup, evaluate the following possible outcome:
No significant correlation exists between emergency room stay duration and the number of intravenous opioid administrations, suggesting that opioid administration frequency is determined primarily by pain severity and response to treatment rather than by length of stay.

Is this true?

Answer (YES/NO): NO